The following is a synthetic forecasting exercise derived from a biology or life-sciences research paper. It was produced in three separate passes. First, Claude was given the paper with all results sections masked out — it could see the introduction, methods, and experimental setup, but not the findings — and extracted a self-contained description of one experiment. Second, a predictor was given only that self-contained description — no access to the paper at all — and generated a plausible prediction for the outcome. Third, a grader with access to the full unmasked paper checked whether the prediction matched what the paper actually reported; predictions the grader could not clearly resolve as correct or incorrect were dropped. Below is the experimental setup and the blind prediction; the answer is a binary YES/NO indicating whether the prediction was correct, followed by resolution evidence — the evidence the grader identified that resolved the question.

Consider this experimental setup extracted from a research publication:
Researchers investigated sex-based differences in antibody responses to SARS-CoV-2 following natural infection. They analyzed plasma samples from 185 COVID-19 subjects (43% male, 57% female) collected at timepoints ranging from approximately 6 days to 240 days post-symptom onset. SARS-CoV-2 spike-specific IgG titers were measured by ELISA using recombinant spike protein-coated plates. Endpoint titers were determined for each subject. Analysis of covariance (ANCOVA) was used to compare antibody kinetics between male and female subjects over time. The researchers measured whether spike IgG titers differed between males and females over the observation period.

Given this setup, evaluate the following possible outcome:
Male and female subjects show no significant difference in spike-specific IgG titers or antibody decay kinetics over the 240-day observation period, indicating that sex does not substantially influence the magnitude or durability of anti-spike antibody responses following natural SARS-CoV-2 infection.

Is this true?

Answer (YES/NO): NO